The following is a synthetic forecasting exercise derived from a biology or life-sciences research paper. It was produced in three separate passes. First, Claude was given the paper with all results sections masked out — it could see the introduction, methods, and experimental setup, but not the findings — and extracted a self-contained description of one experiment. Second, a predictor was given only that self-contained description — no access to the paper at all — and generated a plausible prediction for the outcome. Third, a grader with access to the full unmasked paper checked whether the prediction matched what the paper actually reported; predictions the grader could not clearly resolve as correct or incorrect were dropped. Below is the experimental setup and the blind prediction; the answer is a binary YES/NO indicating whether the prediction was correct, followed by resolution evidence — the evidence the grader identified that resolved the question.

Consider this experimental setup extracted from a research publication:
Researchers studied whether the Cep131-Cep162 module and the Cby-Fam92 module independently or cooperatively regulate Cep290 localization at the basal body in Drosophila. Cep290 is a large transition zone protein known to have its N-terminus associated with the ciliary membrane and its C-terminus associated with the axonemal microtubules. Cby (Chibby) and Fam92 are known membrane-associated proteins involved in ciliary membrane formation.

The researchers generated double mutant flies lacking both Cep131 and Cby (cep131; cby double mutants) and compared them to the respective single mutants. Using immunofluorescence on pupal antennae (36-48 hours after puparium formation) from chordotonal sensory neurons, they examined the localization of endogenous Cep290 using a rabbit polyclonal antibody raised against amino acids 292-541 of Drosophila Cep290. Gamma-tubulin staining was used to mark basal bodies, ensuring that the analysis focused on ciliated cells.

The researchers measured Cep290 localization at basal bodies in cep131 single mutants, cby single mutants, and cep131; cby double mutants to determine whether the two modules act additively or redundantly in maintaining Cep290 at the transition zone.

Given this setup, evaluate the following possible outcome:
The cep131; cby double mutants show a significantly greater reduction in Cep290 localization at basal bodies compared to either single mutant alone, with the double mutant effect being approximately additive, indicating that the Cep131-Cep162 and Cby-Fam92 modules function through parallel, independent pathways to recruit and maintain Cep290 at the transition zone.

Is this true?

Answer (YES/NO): NO